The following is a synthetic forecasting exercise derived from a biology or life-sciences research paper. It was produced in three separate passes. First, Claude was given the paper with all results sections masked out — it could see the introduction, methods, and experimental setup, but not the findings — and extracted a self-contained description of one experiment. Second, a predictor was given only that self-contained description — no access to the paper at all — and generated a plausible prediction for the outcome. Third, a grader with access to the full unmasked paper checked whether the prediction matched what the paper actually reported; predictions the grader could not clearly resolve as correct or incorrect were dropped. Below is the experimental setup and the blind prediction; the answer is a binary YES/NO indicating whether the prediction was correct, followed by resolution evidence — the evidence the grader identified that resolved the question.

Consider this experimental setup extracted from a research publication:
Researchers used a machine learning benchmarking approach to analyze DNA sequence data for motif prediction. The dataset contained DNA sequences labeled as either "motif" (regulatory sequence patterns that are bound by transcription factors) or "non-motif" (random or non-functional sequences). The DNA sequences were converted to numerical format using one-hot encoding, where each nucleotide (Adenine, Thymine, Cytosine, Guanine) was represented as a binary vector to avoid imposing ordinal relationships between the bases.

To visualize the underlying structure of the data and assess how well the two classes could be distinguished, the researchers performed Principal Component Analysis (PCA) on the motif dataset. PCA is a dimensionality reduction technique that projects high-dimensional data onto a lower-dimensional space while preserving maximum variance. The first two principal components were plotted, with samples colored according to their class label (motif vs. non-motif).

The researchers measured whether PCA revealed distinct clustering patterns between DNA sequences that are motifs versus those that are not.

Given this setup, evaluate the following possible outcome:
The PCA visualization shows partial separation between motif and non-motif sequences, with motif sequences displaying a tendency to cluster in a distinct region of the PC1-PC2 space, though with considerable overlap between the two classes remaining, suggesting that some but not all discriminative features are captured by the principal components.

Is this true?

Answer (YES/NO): NO